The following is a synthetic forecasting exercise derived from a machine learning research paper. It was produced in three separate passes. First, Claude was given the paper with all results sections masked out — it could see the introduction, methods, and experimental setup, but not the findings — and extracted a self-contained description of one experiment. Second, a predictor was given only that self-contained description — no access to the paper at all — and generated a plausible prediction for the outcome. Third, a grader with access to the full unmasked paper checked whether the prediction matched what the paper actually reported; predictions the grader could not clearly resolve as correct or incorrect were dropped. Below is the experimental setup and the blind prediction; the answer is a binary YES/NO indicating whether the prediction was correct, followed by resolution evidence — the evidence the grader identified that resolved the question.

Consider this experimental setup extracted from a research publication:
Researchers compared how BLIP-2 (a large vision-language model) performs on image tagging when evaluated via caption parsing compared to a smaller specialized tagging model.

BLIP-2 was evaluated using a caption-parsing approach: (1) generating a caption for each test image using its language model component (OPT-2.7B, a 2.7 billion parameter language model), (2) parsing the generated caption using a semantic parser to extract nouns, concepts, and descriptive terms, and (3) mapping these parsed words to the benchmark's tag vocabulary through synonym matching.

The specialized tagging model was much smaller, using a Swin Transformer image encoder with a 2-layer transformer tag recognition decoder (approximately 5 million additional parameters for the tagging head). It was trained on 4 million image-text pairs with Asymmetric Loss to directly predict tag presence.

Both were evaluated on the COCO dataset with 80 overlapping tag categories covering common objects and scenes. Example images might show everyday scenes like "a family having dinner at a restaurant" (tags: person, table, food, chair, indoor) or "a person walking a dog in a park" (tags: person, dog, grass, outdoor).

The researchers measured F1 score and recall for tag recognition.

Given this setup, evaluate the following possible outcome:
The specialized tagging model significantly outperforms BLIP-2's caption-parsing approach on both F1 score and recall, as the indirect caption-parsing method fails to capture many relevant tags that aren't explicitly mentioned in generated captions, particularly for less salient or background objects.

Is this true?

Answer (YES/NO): YES